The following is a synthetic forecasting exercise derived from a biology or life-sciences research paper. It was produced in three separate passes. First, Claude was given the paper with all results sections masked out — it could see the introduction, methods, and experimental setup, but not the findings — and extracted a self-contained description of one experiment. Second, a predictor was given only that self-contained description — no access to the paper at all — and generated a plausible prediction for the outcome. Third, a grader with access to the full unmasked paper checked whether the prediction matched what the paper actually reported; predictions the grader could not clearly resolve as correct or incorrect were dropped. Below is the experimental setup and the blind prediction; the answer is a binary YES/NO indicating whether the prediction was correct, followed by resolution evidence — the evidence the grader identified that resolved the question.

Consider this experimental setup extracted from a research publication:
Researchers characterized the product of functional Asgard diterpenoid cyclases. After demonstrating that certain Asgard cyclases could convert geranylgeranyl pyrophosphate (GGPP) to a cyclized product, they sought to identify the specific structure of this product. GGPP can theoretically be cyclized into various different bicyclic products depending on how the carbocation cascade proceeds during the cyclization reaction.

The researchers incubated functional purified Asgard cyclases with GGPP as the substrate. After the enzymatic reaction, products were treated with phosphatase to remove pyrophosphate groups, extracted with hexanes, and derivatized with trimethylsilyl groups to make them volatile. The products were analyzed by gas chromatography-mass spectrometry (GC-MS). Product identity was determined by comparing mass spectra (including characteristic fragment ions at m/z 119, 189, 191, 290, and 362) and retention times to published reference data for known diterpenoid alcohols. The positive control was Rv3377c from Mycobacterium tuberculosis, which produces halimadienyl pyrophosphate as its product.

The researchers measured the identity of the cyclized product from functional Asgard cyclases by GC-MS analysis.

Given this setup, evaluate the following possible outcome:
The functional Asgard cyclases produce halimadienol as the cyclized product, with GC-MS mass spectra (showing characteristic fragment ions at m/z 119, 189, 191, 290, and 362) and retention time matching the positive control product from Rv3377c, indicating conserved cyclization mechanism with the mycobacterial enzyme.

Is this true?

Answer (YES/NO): YES